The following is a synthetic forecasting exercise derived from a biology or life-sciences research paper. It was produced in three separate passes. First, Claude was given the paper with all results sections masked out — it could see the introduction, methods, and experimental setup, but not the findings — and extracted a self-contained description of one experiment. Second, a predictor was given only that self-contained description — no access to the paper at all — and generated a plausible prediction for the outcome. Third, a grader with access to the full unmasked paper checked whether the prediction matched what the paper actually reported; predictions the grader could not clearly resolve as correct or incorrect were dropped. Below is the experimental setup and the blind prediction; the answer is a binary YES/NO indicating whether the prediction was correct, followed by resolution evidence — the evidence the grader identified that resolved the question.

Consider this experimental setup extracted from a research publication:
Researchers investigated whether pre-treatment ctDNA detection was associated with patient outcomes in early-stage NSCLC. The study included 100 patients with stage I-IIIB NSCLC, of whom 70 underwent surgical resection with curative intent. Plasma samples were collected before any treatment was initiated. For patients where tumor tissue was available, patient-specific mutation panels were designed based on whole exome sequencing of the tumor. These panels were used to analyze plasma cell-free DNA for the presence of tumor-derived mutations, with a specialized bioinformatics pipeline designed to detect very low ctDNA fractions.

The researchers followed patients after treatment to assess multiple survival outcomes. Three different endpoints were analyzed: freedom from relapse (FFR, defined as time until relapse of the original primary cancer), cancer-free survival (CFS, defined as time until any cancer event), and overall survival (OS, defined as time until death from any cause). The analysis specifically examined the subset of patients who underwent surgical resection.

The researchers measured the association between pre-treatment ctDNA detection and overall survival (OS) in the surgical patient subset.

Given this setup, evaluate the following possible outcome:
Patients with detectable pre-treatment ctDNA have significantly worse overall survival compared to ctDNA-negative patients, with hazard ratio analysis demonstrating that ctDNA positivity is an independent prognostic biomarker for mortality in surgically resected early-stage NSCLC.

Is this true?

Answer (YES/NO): NO